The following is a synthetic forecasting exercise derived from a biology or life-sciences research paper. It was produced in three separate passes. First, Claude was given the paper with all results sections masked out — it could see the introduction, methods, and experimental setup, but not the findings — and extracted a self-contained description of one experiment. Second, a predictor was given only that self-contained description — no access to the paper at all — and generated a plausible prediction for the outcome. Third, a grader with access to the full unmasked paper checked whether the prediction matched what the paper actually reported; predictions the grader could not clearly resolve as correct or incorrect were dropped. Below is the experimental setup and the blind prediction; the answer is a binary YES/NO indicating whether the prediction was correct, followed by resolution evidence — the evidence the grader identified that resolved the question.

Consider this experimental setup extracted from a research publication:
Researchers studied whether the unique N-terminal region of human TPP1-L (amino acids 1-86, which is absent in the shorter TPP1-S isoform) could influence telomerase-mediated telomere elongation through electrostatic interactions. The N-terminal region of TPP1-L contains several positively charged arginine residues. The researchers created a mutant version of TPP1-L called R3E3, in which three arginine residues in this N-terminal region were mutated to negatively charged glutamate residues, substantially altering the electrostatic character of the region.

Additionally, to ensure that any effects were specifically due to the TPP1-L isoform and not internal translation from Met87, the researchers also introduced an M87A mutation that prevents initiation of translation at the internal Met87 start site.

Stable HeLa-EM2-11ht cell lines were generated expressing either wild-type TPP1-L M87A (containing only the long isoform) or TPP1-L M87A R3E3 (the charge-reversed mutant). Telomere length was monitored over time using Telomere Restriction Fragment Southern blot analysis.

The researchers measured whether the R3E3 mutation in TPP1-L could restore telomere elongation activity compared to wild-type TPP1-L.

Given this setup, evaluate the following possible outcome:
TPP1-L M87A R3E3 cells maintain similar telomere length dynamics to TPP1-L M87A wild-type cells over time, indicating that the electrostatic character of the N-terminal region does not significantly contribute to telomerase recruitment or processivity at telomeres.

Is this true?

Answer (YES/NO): NO